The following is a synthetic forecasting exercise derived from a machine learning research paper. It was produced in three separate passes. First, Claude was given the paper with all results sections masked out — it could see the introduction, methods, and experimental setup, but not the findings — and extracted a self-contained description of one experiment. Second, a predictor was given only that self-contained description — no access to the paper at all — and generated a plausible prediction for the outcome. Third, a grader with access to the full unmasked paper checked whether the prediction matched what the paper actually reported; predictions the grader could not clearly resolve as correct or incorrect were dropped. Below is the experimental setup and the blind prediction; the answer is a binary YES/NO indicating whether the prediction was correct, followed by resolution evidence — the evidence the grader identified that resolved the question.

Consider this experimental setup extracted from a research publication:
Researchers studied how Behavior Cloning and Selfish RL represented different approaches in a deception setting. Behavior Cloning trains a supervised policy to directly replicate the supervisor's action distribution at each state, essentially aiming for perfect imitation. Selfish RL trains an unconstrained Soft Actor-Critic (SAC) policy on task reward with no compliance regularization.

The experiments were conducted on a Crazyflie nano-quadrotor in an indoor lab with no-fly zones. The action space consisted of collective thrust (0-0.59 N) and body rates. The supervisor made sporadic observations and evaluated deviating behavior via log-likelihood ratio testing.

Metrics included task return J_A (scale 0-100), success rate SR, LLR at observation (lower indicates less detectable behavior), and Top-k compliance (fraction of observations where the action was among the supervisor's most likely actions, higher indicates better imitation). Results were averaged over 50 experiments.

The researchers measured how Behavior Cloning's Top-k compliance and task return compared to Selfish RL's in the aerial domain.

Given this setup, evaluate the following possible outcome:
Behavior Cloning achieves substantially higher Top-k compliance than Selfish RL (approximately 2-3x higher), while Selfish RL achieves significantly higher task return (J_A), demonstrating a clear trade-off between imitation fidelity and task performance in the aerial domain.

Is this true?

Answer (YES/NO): NO